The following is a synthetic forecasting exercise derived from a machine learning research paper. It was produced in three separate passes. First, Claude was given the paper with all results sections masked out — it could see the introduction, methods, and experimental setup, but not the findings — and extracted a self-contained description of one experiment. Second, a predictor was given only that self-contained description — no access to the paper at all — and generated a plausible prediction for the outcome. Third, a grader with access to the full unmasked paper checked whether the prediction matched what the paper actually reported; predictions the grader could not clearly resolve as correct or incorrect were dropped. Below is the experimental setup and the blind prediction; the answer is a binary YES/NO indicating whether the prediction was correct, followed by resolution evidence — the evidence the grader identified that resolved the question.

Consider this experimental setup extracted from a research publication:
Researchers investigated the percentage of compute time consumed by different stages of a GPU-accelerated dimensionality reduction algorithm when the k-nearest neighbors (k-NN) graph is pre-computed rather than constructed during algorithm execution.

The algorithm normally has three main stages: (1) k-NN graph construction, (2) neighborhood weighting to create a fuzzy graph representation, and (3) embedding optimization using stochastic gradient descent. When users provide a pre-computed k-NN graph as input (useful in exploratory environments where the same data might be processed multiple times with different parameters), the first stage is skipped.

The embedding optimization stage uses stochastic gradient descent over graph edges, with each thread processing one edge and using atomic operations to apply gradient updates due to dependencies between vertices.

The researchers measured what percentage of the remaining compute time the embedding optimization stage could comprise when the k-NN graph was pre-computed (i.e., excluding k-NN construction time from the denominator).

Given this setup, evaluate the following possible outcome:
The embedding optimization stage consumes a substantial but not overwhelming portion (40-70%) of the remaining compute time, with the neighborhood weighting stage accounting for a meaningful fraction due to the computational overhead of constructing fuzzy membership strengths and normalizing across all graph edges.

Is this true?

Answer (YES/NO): NO